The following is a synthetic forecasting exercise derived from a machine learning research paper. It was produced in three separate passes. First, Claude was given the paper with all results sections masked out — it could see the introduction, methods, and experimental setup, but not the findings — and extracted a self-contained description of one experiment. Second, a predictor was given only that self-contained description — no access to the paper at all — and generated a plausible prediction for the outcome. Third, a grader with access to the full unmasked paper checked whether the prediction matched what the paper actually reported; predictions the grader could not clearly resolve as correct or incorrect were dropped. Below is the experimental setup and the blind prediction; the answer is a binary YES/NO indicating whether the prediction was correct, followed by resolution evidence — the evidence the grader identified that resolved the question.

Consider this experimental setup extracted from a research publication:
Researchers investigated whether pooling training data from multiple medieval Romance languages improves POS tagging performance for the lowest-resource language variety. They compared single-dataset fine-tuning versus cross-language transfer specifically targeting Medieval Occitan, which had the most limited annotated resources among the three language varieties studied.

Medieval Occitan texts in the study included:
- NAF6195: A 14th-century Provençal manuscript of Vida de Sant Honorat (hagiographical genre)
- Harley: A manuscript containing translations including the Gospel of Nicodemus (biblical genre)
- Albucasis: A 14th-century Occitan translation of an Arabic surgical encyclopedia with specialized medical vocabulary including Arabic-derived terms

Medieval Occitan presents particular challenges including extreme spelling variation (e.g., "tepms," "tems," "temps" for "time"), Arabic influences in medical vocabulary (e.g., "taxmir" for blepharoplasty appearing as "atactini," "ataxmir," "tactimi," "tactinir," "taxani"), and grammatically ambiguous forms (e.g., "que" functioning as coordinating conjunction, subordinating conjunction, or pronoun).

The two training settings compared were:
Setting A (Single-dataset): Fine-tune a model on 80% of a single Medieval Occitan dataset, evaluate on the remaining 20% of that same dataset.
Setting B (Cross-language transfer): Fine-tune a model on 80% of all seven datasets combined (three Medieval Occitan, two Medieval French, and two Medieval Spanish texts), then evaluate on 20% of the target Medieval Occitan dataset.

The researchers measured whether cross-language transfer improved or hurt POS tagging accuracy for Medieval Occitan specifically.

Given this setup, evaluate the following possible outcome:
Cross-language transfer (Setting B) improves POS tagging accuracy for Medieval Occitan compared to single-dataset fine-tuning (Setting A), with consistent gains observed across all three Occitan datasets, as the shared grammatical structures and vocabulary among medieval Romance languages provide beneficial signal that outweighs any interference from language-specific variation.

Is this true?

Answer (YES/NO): NO